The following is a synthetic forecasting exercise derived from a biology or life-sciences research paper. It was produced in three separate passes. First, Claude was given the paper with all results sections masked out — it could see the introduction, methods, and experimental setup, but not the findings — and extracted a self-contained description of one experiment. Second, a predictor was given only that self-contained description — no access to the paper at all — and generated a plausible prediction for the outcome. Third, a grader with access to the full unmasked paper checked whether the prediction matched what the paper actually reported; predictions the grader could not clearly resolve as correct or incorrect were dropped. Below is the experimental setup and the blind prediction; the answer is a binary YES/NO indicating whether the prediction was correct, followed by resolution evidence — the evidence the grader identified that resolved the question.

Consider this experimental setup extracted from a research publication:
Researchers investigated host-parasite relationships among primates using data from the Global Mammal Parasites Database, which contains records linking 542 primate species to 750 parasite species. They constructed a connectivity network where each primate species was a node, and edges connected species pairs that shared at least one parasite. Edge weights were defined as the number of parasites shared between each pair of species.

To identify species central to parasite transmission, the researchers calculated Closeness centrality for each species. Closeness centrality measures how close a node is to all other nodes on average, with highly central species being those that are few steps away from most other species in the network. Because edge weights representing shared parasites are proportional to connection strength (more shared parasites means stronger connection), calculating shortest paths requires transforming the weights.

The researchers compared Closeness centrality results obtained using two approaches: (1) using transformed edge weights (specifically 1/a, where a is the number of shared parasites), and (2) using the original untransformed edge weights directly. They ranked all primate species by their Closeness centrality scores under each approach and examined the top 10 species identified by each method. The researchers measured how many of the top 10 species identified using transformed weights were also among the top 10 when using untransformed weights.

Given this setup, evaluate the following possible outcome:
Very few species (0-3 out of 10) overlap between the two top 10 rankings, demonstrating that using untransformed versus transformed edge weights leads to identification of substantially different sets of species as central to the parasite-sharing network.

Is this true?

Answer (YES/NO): NO